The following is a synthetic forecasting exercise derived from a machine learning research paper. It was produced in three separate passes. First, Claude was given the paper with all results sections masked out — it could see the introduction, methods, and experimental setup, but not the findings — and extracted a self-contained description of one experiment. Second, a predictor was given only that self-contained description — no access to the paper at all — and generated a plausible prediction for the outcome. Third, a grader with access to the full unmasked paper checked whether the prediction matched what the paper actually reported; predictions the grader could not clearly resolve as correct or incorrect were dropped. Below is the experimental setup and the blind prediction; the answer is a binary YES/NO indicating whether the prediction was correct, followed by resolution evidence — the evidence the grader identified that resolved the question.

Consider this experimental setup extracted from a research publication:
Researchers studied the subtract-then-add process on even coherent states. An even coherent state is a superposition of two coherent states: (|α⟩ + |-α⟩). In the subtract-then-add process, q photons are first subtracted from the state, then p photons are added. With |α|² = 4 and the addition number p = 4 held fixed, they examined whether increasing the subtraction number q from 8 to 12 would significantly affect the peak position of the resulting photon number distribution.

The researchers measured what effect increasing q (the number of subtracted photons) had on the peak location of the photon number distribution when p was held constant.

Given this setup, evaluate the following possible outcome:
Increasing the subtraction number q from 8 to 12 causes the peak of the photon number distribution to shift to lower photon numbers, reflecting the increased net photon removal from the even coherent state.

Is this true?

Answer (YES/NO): NO